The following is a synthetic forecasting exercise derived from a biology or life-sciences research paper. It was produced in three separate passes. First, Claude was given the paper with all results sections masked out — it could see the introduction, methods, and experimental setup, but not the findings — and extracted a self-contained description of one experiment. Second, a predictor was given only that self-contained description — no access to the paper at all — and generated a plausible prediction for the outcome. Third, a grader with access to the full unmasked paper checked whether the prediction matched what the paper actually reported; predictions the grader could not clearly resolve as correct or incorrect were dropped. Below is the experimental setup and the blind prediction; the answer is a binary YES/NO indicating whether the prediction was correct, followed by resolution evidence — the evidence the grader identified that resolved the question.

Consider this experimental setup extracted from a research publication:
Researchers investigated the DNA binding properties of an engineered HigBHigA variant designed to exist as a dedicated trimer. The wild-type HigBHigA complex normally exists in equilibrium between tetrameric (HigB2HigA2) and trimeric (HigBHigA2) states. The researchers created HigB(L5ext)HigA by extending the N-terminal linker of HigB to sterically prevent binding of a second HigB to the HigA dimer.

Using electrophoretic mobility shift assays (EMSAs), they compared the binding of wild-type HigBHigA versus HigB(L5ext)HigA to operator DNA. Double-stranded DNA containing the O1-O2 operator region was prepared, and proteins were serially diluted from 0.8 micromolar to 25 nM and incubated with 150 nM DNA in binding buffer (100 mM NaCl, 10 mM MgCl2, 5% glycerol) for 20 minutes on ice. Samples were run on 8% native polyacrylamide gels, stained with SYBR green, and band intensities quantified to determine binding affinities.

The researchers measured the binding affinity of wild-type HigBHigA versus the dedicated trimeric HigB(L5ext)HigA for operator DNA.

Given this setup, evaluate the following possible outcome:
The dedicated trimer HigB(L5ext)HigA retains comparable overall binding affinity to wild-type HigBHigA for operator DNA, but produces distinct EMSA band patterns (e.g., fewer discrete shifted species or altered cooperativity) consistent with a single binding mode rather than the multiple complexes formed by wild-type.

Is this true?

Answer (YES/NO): NO